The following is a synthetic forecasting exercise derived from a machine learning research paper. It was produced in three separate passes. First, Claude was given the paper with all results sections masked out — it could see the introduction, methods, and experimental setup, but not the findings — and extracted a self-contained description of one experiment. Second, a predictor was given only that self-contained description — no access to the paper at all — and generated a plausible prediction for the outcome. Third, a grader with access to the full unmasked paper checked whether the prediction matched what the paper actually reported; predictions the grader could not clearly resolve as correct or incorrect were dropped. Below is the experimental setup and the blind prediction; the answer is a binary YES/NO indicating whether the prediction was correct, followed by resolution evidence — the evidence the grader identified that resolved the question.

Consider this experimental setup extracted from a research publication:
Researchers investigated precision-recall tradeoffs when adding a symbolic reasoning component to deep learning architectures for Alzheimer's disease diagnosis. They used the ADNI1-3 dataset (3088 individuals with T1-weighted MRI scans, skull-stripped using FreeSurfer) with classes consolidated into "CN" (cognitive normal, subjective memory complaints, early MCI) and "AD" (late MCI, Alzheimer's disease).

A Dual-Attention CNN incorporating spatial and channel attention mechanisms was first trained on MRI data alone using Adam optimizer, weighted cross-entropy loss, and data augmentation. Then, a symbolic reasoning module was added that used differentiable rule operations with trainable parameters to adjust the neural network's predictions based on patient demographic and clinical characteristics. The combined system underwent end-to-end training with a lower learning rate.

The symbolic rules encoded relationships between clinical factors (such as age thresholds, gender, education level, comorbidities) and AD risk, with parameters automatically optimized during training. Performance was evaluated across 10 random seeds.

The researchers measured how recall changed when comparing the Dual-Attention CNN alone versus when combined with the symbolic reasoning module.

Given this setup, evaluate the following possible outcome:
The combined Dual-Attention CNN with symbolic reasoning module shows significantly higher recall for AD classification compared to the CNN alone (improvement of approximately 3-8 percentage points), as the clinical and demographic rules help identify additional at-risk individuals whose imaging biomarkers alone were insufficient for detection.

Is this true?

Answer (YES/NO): NO